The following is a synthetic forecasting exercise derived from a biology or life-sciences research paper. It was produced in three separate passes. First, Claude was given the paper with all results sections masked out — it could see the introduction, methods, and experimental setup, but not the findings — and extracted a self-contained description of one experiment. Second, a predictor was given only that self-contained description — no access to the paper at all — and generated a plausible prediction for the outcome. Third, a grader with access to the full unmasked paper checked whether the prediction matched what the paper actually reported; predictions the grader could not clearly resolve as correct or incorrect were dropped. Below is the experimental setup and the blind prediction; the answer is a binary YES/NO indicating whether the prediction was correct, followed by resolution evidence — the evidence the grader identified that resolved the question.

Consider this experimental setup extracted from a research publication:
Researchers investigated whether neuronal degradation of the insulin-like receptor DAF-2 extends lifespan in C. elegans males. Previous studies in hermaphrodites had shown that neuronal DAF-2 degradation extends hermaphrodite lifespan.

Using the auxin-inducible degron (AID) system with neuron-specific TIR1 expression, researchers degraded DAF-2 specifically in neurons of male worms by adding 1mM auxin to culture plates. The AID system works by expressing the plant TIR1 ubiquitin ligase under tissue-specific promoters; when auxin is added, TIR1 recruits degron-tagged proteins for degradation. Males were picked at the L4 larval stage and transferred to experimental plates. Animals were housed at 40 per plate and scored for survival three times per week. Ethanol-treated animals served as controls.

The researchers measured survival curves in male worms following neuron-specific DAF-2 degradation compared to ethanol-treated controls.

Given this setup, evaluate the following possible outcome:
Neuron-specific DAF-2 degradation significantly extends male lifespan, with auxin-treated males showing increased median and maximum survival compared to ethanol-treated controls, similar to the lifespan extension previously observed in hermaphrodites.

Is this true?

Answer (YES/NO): NO